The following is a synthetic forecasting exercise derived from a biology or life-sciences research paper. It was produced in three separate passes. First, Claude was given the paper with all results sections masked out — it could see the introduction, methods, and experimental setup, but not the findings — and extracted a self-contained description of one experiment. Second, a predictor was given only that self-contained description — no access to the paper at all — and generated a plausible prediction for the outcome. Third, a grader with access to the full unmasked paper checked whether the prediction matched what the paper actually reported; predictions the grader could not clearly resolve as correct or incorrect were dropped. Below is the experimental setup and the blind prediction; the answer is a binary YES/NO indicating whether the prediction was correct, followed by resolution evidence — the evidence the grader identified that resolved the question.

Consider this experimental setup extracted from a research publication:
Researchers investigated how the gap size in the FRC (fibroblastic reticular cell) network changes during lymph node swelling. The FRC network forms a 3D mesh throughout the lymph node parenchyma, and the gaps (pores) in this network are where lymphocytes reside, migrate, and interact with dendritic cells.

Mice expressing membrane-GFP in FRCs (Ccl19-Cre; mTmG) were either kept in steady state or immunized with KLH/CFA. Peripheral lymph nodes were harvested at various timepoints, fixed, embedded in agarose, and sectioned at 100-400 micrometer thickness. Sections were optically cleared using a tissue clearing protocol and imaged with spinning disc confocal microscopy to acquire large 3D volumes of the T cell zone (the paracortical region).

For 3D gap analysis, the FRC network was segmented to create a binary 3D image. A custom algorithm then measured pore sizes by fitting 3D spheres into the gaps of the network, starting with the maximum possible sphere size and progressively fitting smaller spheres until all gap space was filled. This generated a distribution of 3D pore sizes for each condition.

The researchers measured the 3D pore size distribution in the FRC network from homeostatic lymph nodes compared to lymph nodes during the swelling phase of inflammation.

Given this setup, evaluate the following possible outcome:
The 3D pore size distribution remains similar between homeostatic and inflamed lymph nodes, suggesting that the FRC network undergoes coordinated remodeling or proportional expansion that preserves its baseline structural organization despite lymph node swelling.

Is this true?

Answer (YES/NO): NO